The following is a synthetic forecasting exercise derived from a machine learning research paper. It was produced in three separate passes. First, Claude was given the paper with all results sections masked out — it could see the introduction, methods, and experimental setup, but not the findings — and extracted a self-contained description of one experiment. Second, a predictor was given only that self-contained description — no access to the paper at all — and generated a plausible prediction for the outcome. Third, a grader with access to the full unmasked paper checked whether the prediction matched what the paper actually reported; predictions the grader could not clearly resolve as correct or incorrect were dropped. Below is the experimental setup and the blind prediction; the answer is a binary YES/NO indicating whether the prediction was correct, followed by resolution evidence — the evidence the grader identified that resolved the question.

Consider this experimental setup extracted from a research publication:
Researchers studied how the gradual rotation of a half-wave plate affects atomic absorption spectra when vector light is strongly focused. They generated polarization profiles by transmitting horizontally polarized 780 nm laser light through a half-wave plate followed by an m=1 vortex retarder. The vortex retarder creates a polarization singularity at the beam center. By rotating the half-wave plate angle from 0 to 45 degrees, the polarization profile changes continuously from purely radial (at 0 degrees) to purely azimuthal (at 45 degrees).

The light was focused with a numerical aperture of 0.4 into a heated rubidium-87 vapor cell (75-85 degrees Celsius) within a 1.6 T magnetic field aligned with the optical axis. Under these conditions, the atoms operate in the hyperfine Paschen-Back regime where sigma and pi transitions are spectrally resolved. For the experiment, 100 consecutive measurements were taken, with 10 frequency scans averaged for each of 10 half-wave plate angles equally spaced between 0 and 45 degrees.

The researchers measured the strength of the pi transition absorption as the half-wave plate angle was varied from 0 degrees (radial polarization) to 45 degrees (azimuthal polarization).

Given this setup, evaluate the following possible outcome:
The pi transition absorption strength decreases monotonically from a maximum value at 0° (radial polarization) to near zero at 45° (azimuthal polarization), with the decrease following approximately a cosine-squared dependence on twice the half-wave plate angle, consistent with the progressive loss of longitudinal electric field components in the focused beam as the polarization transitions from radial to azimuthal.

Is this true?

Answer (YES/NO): NO